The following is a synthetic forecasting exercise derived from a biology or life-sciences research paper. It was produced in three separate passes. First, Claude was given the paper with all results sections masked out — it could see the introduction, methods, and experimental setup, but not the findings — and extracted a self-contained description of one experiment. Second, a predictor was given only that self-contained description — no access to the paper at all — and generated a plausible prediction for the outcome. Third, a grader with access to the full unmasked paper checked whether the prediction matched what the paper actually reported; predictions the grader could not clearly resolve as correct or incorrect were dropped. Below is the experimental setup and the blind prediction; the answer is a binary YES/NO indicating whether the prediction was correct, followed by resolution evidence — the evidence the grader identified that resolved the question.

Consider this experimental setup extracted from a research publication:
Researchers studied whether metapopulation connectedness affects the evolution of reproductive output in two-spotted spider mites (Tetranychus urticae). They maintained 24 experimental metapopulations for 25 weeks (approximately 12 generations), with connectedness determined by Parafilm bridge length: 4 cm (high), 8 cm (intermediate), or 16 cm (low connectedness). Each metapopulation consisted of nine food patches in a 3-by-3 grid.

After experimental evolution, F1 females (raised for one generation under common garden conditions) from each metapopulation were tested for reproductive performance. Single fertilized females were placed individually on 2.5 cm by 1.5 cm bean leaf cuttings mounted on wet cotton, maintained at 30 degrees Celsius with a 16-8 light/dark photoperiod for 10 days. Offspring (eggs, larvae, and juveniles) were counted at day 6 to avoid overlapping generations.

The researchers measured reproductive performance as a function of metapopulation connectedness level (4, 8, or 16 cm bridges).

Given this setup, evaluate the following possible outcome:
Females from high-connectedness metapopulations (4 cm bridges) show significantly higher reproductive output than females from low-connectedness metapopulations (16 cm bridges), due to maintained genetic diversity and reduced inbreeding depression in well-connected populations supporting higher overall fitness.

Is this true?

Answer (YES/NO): NO